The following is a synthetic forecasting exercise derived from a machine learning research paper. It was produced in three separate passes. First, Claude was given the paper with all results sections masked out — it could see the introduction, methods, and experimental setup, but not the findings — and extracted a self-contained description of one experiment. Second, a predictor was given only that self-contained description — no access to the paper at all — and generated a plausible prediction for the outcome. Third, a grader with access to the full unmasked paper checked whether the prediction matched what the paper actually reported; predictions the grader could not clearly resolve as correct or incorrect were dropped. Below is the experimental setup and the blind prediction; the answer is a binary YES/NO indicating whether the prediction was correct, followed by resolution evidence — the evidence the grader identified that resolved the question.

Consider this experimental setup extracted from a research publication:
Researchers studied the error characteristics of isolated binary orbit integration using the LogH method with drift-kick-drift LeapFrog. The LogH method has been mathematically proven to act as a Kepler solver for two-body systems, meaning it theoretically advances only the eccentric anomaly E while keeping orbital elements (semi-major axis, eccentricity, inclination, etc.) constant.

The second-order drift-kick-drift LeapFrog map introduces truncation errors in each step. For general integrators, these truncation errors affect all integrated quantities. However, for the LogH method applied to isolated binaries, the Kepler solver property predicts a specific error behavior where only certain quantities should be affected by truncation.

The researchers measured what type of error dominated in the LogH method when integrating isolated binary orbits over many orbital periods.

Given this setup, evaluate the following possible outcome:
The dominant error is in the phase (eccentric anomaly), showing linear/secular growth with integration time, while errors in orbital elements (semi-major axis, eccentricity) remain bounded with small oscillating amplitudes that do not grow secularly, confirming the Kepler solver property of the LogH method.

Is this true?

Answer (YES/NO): YES